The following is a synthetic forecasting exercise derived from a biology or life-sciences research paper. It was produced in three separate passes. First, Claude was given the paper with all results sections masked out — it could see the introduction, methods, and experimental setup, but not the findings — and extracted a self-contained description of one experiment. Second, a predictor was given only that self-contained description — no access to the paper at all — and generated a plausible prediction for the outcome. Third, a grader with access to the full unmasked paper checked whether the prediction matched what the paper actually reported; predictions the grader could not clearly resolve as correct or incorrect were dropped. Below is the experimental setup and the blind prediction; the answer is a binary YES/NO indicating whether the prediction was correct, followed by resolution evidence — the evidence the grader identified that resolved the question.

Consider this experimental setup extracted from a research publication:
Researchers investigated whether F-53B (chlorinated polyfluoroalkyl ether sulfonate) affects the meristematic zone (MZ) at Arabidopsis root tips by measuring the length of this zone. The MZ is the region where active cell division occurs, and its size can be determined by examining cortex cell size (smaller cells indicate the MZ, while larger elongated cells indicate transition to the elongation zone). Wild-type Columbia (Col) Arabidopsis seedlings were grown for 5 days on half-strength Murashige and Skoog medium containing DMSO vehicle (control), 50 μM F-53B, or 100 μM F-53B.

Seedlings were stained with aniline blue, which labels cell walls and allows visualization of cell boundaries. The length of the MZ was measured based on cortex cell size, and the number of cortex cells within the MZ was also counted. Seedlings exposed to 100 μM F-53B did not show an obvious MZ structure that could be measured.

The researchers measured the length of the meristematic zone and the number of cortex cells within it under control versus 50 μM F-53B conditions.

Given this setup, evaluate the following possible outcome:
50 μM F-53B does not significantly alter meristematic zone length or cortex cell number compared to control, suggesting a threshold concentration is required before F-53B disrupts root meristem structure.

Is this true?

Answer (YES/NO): NO